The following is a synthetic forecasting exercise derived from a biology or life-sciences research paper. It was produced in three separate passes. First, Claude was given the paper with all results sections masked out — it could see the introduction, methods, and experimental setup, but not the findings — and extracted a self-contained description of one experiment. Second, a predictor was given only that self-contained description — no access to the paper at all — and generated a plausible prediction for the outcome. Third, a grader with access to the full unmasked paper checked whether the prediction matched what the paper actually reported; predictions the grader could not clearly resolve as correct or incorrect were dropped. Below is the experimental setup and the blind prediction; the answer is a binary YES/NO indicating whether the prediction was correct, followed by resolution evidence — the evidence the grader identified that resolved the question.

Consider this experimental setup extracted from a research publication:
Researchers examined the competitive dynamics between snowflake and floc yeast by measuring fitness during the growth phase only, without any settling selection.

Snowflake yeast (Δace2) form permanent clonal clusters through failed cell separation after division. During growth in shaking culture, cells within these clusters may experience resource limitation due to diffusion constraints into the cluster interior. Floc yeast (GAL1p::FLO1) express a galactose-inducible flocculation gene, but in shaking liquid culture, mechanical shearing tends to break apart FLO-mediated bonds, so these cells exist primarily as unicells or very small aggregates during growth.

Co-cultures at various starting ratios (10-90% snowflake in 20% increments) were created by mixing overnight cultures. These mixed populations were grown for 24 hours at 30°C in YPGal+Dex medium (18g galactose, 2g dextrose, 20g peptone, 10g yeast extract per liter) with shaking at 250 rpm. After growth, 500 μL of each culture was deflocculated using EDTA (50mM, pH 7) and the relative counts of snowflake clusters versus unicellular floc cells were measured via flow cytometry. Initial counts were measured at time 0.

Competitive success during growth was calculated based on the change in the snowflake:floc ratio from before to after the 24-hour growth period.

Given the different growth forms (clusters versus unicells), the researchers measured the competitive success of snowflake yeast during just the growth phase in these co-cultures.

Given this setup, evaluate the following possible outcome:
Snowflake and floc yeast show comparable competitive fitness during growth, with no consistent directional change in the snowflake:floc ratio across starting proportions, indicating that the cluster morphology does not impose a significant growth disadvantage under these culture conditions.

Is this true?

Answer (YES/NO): NO